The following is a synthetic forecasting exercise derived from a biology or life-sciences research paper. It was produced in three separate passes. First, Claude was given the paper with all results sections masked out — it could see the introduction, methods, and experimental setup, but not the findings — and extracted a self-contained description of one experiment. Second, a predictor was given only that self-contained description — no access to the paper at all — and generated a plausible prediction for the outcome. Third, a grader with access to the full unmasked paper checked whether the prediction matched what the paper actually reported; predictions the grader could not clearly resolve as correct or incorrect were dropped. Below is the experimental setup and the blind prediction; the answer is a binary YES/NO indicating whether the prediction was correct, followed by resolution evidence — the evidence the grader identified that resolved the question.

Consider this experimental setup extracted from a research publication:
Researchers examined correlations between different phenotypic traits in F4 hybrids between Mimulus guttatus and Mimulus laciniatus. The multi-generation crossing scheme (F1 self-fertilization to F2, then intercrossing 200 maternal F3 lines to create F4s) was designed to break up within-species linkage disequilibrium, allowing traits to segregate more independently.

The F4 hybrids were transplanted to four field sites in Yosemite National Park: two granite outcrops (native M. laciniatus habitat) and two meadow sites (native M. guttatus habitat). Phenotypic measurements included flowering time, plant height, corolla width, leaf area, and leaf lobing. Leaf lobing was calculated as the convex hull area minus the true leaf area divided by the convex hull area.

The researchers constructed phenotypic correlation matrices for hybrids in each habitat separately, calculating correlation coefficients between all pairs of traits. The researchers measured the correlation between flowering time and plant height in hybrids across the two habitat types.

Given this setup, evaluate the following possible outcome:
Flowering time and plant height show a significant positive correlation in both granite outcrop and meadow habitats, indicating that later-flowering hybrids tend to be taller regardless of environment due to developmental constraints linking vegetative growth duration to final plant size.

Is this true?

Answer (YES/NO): NO